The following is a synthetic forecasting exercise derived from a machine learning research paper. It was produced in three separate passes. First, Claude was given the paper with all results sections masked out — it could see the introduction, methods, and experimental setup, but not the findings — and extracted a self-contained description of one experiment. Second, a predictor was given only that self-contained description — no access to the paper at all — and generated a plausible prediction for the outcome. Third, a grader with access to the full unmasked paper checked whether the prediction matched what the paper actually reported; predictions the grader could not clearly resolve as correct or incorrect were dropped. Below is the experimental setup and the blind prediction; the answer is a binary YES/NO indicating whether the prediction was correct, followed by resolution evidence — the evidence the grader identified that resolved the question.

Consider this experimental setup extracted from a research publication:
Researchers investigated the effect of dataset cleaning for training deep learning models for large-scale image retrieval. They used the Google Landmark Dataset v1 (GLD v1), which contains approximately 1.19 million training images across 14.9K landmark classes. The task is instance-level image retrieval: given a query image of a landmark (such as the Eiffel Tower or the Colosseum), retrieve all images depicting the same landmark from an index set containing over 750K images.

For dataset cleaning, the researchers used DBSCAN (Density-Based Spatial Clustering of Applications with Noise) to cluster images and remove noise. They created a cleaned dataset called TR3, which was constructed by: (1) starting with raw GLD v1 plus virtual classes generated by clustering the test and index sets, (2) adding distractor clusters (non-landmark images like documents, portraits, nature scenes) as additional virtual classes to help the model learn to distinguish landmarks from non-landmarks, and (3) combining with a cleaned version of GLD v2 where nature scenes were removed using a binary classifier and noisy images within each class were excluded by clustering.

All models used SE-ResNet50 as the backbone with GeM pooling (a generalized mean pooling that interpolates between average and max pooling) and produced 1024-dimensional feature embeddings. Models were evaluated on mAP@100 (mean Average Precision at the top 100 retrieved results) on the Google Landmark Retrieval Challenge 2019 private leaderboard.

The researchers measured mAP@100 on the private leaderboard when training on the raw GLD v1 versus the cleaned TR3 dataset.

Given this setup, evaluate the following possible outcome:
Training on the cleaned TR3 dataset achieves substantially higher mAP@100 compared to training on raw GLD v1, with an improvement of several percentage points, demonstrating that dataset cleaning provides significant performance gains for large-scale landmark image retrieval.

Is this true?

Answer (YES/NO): NO